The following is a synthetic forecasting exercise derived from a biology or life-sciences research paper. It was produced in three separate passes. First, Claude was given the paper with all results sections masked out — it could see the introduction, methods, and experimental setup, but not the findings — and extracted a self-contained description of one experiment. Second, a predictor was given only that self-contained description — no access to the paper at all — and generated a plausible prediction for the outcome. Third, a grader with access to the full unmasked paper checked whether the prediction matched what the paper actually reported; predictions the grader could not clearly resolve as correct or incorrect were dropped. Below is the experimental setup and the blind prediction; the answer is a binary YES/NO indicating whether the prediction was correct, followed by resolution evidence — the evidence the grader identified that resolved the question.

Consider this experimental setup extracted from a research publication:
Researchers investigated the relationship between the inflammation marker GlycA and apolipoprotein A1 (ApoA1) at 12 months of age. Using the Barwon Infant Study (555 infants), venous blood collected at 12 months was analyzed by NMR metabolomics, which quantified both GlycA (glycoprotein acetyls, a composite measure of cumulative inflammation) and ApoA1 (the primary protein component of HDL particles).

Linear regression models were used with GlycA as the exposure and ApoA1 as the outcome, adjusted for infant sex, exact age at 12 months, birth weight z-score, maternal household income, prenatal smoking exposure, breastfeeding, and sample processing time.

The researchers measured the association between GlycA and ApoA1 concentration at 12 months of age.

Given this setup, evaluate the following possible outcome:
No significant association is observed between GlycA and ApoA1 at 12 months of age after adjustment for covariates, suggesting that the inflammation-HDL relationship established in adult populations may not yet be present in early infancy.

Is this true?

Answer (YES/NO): NO